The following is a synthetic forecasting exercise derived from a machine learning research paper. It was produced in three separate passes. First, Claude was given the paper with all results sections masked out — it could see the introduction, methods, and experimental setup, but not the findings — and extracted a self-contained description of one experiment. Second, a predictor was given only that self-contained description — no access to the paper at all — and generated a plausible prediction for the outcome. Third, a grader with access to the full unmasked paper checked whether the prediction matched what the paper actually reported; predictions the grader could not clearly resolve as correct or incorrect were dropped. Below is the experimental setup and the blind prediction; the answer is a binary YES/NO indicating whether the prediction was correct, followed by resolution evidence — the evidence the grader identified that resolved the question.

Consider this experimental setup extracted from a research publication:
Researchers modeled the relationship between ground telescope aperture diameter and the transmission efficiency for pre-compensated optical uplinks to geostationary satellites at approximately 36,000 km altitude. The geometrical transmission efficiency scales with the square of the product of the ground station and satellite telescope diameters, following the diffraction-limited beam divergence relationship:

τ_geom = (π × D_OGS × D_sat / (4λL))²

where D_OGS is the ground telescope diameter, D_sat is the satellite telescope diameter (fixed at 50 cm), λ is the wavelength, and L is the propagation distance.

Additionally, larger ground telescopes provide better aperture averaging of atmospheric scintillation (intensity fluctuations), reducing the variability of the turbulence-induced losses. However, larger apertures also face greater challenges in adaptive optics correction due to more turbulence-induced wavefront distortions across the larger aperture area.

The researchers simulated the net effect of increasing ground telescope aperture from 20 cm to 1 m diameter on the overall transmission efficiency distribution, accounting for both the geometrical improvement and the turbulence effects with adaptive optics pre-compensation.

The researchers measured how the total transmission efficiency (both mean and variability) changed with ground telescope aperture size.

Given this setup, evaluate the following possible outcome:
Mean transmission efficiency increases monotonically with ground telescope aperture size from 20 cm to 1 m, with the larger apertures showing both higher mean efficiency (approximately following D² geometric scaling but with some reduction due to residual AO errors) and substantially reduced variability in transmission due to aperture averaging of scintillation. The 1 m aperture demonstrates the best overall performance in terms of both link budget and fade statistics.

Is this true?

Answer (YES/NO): NO